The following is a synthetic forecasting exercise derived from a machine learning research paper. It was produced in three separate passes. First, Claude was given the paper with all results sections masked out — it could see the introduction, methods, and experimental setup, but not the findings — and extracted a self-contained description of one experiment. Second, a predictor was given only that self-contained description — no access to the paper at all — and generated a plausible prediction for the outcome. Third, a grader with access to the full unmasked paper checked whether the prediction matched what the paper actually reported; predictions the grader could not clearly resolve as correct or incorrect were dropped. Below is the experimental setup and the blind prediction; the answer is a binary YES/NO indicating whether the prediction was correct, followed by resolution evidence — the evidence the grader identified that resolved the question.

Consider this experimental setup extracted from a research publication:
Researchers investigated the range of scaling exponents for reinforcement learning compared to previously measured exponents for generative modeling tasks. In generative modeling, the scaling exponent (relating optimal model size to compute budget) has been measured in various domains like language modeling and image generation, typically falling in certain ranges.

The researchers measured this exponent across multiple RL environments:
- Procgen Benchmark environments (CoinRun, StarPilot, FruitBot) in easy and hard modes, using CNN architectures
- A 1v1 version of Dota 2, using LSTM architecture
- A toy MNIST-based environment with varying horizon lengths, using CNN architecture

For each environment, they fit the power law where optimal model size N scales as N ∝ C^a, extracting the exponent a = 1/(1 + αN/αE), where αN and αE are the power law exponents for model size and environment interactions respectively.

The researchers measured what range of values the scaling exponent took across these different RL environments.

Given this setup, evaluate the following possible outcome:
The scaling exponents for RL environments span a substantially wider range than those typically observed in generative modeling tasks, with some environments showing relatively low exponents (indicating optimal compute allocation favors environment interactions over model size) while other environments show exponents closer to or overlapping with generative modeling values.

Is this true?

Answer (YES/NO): NO